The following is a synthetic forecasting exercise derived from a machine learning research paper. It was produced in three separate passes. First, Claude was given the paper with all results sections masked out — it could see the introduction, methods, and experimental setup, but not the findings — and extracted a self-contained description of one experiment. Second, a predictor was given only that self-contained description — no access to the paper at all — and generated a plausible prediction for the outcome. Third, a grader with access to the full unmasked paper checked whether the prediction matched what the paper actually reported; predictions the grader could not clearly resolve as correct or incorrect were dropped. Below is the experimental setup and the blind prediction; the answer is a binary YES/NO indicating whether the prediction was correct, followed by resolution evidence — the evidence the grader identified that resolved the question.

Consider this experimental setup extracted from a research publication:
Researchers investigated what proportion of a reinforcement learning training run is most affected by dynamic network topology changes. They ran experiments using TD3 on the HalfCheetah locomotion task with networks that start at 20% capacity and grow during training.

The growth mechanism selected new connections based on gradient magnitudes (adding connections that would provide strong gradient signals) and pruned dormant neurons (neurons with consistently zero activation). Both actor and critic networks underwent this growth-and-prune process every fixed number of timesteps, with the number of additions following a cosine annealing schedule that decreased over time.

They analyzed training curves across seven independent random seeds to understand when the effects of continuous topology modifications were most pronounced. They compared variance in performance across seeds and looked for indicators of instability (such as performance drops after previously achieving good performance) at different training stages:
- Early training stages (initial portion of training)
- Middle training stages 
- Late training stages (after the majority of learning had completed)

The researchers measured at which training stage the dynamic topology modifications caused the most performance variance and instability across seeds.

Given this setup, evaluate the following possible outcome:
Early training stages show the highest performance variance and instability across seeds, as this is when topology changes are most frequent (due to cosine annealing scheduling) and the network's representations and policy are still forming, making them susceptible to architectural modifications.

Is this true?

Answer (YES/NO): NO